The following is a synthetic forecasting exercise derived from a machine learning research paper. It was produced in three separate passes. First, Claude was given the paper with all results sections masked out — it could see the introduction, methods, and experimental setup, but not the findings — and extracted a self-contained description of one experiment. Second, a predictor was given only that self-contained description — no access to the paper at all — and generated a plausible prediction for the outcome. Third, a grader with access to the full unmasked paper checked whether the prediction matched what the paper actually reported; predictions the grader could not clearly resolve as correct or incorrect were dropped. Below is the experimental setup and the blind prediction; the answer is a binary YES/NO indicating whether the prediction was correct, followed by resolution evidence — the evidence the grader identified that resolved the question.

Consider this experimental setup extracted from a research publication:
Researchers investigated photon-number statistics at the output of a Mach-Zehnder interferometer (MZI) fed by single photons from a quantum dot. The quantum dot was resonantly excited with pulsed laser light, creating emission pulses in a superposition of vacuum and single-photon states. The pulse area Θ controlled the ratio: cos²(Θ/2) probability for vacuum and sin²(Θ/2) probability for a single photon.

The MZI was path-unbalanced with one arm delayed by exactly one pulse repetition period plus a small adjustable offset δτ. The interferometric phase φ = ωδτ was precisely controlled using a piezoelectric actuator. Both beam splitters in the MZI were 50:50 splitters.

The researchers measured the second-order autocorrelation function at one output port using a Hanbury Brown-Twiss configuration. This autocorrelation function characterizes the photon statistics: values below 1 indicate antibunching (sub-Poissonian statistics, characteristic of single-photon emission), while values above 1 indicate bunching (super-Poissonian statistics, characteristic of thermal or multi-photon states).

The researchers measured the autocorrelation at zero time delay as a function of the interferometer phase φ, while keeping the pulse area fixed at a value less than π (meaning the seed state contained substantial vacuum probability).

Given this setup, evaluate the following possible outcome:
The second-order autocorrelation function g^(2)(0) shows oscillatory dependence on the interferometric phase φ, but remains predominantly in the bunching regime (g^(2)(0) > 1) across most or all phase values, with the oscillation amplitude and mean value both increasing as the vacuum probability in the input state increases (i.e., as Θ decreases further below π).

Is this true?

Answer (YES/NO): NO